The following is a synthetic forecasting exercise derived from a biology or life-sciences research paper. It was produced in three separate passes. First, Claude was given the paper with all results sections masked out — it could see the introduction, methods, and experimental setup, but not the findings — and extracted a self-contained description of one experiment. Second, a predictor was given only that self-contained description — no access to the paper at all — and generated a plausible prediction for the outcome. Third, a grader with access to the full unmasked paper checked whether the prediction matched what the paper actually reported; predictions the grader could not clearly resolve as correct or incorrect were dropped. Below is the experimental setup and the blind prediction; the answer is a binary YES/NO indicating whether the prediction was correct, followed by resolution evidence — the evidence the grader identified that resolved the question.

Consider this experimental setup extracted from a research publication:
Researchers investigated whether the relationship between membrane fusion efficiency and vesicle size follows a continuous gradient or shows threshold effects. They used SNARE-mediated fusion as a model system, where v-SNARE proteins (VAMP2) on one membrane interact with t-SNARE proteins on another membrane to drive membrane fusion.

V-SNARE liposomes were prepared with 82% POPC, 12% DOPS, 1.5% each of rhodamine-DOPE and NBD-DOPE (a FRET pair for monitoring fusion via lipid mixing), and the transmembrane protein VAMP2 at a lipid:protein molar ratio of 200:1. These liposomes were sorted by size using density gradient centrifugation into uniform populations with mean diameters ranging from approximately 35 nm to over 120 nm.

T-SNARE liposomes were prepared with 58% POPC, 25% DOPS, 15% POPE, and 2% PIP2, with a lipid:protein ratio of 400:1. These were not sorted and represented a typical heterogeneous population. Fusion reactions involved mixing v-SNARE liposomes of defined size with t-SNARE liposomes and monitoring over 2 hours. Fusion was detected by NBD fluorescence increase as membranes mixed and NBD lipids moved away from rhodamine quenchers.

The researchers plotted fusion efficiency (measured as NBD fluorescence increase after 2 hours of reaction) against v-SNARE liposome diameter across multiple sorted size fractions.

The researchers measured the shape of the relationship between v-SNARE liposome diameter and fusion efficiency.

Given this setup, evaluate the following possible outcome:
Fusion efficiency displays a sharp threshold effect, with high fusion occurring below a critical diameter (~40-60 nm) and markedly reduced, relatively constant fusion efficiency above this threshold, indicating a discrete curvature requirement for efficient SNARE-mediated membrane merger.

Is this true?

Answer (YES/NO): NO